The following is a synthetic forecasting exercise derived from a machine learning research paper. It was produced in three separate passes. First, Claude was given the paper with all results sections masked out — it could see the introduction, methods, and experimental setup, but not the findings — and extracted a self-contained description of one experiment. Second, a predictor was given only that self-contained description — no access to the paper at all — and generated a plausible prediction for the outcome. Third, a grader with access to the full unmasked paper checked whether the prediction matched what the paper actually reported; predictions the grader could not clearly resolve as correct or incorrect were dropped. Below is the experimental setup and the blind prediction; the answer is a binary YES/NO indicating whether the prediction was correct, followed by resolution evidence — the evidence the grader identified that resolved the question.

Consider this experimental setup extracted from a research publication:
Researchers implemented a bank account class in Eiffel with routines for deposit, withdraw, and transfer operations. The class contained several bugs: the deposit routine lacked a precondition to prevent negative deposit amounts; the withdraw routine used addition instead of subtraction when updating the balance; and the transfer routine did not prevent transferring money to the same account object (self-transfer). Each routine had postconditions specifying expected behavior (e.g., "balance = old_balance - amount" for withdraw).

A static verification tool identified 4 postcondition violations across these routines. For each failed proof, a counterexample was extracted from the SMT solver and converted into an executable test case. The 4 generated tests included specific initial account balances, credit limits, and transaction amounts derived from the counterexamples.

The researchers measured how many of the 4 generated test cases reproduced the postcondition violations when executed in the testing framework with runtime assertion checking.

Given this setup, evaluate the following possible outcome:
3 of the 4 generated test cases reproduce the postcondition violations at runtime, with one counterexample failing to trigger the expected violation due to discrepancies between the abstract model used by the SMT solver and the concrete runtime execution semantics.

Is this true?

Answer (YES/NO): YES